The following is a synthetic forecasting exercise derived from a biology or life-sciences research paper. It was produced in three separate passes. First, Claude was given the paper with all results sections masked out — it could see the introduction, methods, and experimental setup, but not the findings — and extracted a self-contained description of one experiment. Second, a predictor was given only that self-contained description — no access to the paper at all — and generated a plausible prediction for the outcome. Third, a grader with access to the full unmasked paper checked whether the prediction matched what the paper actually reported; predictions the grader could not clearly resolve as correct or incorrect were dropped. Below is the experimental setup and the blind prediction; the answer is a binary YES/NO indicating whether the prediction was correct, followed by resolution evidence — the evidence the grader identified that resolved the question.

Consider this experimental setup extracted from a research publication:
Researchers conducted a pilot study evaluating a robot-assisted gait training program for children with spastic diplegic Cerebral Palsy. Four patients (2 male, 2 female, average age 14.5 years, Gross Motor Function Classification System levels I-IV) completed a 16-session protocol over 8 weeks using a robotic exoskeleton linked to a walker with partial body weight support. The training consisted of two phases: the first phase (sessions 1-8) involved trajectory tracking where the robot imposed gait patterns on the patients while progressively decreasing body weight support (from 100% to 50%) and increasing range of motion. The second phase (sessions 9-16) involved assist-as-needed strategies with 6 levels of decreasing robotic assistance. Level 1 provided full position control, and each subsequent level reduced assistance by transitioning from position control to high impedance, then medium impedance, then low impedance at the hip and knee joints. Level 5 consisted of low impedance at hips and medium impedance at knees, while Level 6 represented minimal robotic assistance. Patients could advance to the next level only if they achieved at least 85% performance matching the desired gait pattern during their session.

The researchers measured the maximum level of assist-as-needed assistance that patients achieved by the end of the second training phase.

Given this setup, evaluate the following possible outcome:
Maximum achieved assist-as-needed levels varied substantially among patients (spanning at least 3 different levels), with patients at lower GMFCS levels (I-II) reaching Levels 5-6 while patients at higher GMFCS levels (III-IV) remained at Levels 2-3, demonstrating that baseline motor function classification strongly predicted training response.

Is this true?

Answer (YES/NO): NO